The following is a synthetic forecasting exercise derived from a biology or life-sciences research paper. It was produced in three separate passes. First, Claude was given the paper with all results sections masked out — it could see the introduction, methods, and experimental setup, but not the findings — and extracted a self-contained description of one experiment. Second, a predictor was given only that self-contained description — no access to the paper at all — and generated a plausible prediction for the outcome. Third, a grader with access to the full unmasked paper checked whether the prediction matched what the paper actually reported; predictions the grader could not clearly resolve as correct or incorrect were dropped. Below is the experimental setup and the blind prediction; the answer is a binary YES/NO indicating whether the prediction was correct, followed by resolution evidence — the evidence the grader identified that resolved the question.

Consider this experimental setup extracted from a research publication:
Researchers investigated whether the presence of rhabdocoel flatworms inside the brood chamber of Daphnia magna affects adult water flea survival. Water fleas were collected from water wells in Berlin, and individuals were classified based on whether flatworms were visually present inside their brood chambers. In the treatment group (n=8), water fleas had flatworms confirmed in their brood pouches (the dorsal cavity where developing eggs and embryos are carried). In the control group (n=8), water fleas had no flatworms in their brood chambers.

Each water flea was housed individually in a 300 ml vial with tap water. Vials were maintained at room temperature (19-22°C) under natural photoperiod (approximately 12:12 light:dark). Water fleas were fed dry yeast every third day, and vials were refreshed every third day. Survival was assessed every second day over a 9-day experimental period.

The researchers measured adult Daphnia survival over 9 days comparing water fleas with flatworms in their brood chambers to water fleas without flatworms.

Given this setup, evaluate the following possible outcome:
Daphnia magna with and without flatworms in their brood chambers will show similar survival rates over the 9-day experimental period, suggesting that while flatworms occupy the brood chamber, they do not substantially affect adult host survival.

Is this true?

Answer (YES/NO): NO